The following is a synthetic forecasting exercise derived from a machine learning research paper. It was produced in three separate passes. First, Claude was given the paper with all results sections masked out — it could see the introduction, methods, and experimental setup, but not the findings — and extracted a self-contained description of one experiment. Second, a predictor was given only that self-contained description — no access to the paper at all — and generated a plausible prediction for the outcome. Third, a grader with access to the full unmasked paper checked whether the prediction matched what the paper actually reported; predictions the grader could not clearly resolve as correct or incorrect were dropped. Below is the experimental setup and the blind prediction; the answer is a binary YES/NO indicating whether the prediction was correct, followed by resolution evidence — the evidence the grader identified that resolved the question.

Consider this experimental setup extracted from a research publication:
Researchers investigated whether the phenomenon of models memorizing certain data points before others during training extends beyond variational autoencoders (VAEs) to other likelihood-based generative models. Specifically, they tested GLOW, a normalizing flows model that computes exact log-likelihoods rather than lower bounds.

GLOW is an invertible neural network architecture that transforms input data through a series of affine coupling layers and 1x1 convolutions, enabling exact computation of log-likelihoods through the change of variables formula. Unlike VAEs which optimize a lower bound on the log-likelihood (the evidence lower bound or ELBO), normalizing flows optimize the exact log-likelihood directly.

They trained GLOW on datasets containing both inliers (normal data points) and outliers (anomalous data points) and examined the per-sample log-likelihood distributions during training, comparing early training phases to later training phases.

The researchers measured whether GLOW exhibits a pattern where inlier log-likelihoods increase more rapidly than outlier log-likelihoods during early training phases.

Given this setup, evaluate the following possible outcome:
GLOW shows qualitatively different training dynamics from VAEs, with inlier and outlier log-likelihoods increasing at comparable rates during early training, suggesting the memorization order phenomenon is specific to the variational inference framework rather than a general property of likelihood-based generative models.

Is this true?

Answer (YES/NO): NO